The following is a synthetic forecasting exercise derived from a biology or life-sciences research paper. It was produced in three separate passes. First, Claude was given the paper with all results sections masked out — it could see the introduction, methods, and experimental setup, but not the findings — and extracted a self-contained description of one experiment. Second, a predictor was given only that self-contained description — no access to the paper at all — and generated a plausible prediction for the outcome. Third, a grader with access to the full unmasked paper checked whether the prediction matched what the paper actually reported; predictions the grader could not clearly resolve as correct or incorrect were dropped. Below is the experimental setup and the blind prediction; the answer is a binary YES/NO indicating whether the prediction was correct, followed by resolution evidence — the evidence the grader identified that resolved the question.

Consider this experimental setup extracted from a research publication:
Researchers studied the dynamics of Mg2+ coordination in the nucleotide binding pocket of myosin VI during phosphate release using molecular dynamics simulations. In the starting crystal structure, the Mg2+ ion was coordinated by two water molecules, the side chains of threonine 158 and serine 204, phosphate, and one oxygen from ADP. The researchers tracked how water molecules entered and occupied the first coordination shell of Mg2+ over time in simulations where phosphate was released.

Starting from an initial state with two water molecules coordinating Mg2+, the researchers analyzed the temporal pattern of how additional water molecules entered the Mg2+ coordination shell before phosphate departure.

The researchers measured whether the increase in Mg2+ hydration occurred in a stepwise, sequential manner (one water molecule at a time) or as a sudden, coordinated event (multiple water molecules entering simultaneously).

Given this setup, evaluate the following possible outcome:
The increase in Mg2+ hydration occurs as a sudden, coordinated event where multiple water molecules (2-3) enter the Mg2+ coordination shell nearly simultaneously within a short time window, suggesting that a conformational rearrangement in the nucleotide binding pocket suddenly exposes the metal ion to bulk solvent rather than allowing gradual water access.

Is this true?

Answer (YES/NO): NO